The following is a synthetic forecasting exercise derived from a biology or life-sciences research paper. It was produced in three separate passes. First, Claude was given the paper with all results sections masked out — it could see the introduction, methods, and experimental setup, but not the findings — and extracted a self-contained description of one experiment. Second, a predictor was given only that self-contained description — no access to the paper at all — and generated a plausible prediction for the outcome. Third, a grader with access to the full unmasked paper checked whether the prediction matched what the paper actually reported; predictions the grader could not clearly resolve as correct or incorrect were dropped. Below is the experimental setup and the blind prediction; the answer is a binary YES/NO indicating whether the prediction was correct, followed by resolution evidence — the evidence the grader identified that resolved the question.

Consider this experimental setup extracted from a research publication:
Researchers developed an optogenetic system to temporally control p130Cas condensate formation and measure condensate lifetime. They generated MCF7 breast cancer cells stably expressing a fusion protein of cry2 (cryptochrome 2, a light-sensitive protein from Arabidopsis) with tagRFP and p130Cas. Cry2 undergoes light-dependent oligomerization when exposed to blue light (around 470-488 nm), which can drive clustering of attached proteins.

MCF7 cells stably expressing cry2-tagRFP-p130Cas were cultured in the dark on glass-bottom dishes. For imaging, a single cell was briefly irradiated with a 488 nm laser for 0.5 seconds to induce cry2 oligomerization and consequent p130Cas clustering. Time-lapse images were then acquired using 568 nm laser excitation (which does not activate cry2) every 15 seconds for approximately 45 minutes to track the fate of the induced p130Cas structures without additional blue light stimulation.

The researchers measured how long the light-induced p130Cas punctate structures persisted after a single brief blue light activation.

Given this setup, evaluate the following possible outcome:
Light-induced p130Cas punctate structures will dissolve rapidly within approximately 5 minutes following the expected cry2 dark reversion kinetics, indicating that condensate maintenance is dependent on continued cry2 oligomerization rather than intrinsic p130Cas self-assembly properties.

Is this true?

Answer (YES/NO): NO